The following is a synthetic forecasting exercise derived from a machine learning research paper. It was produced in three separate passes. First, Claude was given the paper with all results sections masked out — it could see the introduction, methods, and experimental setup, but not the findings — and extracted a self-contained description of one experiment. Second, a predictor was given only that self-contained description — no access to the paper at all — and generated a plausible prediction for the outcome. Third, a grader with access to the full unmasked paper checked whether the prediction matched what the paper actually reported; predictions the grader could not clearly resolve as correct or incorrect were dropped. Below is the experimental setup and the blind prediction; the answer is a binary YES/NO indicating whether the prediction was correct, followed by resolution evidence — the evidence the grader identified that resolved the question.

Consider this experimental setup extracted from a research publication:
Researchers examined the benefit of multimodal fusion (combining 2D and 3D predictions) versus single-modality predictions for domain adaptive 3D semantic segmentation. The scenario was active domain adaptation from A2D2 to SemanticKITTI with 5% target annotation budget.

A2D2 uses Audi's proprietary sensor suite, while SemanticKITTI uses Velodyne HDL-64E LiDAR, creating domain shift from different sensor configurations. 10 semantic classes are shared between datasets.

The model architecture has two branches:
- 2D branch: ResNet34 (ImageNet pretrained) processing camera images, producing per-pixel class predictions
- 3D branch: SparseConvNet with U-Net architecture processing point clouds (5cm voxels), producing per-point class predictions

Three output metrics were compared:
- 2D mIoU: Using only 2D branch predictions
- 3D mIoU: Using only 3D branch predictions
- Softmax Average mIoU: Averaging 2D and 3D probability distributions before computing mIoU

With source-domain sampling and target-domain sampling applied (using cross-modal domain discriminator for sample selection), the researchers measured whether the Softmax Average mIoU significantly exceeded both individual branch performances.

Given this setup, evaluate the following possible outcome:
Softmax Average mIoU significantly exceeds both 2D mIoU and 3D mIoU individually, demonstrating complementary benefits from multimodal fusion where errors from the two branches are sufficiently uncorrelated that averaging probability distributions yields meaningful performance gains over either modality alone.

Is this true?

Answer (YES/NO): YES